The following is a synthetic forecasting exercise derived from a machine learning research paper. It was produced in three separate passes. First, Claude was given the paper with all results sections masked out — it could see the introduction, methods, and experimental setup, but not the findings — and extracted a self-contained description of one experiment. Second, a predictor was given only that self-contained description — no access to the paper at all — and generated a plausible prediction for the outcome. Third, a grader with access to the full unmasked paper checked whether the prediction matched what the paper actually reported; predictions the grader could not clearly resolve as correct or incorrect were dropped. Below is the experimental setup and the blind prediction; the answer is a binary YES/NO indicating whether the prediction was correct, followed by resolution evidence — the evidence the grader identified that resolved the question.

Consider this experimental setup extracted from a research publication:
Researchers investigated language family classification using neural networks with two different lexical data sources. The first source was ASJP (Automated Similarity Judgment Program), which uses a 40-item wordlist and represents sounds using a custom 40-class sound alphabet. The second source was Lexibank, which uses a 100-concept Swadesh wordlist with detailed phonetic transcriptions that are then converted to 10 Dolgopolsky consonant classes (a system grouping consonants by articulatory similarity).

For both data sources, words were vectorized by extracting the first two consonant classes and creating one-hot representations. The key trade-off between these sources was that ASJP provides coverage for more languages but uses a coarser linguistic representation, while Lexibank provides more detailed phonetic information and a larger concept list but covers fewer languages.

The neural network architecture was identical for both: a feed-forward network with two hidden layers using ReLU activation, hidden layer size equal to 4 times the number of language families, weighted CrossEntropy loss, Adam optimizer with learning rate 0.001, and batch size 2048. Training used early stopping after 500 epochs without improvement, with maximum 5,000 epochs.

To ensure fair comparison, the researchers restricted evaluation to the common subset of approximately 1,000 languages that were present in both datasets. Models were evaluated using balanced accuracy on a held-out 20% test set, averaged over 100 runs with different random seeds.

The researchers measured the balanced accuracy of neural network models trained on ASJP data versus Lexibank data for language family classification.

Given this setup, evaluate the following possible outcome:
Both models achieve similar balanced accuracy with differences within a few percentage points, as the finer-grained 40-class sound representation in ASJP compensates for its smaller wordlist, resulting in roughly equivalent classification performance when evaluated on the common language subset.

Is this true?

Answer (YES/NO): NO